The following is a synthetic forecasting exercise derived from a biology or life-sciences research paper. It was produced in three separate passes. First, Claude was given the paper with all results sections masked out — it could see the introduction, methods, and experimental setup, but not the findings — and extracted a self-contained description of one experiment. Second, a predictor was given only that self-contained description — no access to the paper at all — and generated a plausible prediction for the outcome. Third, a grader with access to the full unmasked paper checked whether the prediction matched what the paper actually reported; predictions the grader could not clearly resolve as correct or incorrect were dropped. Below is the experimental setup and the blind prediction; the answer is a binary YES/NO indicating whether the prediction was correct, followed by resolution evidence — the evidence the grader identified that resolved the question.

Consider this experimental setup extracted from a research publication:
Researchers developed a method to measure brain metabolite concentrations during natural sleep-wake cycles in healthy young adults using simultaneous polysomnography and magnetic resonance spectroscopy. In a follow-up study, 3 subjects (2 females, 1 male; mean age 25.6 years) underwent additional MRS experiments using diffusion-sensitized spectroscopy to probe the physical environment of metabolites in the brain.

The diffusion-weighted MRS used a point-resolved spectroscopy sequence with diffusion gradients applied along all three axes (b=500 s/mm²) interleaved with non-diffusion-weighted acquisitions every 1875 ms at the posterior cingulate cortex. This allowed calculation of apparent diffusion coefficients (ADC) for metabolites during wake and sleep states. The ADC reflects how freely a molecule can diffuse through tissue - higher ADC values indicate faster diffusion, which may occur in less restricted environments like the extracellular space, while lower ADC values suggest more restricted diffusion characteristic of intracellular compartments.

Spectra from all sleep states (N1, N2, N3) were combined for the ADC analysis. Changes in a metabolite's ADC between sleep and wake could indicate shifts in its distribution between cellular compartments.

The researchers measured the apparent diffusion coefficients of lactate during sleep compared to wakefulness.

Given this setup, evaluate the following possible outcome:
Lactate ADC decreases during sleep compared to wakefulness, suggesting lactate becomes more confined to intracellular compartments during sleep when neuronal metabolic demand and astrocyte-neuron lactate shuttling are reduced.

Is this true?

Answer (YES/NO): YES